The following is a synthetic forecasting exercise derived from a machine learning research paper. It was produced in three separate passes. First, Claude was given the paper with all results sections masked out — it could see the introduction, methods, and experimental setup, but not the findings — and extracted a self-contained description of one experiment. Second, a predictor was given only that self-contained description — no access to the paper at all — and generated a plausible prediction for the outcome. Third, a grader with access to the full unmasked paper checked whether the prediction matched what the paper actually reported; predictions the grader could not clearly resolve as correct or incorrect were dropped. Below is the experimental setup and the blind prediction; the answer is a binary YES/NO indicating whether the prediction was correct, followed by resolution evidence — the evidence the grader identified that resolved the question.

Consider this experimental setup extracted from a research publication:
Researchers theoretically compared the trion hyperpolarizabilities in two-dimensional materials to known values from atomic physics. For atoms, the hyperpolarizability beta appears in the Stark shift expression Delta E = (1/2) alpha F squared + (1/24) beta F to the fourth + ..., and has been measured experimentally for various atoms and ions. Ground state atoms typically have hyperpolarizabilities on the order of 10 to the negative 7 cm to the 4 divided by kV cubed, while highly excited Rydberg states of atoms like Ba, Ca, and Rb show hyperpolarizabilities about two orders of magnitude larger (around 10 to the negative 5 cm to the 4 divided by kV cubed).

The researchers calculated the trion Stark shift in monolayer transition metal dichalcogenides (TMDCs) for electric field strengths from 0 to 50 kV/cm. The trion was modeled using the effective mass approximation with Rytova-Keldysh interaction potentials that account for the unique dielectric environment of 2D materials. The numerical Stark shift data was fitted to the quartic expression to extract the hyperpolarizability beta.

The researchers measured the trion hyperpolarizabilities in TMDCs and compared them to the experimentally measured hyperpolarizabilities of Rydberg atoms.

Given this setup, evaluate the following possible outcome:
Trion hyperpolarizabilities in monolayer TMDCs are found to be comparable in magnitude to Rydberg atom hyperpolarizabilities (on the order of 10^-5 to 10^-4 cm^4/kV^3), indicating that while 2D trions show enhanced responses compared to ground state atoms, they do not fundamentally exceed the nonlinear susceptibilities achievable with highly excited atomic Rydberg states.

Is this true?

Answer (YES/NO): YES